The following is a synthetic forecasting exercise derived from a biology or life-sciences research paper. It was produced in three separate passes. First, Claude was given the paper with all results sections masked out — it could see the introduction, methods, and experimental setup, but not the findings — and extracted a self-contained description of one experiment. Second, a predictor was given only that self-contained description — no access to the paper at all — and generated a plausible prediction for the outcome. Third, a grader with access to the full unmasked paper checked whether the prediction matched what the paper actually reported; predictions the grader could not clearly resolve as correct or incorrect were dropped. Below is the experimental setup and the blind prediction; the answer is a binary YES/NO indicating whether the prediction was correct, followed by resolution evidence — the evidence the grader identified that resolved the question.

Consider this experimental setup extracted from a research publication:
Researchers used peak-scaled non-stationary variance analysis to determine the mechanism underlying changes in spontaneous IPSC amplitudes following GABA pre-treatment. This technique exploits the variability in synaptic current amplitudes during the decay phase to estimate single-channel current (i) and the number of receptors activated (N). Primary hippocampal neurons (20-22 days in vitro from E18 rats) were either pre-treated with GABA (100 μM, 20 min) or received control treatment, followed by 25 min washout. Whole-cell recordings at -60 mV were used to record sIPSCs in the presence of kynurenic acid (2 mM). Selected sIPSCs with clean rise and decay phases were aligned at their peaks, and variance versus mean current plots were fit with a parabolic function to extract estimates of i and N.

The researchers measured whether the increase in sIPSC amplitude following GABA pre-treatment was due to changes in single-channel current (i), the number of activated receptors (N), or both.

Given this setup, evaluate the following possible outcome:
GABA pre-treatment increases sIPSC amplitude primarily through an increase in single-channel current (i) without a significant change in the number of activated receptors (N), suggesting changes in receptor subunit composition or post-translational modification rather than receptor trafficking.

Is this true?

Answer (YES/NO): NO